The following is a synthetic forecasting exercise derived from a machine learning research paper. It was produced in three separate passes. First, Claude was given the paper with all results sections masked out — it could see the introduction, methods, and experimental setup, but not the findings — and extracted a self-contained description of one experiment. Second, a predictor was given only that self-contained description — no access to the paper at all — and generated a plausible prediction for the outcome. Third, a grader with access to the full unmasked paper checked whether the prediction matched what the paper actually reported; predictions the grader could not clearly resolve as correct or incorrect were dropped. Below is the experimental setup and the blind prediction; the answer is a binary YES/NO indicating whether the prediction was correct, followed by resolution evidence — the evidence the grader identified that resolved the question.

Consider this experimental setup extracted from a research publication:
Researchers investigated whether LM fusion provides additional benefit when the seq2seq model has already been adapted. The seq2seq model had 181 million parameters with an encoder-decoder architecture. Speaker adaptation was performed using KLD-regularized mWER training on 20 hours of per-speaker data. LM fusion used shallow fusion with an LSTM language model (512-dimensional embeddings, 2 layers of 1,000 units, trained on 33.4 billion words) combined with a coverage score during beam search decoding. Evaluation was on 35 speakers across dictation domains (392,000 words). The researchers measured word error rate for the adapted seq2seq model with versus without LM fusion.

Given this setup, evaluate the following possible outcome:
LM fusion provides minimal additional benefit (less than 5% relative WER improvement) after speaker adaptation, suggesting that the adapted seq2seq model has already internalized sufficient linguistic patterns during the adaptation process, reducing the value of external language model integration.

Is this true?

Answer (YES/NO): YES